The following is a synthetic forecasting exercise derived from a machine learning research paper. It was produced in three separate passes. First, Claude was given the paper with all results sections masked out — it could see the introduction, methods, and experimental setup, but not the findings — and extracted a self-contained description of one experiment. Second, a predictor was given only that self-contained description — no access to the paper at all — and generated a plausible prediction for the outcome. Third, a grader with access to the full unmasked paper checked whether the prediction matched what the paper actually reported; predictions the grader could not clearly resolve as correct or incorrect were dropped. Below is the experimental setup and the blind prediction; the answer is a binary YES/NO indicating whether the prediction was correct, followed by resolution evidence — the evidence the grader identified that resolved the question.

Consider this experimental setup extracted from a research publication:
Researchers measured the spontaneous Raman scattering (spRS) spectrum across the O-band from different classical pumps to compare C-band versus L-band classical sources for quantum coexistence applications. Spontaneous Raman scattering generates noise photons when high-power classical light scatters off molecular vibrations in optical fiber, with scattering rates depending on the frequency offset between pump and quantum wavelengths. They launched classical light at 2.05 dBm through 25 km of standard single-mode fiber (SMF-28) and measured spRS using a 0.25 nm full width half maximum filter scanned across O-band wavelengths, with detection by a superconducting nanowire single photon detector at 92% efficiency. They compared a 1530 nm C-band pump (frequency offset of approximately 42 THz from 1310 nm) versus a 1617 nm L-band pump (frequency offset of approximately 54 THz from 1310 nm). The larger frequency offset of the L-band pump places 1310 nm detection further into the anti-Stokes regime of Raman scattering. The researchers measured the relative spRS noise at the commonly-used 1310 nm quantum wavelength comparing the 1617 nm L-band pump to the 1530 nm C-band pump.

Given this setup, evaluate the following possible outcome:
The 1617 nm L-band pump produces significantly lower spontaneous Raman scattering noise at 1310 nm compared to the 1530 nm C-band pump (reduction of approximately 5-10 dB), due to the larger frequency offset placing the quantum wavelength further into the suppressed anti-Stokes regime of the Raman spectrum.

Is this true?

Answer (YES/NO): YES